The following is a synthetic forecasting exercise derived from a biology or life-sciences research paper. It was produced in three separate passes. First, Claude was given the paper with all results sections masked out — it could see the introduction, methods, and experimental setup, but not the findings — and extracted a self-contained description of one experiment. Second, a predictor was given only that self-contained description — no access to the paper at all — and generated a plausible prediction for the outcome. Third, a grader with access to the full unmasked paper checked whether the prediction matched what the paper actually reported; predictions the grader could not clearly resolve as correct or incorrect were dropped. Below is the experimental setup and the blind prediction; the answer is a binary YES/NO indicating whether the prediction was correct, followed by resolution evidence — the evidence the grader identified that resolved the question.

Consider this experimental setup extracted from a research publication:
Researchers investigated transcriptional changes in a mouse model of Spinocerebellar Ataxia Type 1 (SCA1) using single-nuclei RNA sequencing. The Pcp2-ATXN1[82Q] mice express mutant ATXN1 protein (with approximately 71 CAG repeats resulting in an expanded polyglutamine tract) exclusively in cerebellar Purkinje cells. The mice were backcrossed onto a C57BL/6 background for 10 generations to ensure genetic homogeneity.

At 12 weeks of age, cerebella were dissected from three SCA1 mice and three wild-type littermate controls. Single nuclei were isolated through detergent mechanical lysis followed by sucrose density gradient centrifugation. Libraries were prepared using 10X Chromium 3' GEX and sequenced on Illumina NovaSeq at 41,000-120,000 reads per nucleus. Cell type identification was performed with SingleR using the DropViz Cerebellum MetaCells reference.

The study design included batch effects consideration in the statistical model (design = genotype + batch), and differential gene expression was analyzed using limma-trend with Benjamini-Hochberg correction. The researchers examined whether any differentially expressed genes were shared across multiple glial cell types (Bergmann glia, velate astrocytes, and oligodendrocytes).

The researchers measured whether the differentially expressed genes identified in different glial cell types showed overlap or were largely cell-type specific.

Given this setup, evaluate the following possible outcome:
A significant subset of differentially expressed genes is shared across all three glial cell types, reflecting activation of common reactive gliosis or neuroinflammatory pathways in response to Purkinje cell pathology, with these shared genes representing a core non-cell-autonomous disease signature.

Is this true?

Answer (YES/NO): YES